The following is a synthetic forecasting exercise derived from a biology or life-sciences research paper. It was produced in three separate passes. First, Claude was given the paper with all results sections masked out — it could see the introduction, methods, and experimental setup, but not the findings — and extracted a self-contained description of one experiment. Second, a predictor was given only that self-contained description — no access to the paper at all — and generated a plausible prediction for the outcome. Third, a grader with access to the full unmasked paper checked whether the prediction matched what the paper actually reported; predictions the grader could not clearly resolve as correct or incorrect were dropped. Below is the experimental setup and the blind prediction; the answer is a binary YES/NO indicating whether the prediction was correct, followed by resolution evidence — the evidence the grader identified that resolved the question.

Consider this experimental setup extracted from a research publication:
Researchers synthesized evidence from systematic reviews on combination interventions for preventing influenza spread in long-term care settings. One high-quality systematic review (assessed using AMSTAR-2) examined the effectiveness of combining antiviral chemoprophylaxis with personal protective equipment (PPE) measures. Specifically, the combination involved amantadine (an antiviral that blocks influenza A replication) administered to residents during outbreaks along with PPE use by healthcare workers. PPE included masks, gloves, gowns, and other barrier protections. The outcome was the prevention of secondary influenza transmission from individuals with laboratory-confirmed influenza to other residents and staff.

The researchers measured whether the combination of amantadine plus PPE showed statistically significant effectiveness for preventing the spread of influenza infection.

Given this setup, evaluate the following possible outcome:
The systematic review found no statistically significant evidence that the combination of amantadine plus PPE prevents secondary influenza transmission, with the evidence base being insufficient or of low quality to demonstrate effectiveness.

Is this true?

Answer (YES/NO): NO